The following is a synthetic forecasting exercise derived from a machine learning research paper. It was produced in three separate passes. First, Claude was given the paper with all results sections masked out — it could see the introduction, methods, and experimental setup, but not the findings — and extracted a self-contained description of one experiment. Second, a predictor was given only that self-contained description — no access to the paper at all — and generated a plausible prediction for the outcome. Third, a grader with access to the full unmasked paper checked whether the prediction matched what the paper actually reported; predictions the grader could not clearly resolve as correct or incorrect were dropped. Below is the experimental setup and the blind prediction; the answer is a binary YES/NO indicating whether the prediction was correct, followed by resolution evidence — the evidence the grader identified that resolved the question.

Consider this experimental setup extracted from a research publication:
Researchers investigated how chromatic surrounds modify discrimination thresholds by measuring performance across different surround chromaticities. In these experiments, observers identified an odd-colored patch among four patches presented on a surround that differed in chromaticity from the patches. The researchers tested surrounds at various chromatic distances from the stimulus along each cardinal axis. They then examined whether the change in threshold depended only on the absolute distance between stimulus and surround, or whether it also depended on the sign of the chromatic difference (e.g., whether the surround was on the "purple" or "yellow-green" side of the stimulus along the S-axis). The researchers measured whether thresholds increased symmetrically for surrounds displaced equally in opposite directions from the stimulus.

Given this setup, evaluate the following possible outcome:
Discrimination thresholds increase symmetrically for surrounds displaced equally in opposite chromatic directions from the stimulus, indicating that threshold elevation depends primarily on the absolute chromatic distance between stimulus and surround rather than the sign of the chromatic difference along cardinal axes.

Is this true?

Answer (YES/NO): YES